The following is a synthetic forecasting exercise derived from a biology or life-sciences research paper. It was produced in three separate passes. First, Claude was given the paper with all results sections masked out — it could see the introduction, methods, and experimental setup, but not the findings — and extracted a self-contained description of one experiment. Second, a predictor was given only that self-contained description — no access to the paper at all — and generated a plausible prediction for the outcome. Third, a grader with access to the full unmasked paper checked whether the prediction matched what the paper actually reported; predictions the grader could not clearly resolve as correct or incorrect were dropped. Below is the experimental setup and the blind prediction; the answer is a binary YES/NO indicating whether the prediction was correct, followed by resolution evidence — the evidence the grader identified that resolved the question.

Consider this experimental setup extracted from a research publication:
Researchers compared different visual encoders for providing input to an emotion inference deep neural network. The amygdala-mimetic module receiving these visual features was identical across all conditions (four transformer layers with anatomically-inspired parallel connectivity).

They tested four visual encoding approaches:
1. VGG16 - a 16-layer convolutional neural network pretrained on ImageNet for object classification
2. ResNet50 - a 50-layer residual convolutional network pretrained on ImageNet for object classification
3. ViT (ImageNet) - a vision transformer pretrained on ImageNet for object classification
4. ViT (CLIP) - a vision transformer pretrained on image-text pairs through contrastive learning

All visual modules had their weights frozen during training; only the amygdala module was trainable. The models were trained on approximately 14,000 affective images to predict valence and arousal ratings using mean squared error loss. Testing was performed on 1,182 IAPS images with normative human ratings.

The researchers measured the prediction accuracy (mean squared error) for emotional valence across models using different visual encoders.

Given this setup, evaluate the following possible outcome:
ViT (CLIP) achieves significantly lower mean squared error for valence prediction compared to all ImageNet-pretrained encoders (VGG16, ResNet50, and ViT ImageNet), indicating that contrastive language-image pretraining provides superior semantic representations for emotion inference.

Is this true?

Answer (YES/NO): NO